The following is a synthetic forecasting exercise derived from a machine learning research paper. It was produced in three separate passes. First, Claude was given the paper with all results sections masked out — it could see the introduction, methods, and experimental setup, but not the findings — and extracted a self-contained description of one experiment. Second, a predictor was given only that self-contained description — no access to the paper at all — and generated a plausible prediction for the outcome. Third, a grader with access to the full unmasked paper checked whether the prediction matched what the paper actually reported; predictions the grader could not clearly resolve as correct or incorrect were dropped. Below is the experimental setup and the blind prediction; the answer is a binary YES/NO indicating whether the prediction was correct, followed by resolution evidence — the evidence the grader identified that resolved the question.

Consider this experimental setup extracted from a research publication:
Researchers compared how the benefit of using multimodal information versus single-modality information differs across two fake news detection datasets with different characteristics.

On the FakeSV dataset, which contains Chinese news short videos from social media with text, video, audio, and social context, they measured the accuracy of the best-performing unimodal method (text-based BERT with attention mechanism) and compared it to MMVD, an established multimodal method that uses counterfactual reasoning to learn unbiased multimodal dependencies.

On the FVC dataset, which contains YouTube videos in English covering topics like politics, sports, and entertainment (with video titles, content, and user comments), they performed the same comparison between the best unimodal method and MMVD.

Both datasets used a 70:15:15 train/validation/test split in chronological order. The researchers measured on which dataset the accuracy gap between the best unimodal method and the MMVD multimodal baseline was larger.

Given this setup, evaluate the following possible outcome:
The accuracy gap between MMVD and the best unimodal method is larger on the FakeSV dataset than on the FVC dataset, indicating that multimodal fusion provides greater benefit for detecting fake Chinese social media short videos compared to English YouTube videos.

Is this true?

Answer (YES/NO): NO